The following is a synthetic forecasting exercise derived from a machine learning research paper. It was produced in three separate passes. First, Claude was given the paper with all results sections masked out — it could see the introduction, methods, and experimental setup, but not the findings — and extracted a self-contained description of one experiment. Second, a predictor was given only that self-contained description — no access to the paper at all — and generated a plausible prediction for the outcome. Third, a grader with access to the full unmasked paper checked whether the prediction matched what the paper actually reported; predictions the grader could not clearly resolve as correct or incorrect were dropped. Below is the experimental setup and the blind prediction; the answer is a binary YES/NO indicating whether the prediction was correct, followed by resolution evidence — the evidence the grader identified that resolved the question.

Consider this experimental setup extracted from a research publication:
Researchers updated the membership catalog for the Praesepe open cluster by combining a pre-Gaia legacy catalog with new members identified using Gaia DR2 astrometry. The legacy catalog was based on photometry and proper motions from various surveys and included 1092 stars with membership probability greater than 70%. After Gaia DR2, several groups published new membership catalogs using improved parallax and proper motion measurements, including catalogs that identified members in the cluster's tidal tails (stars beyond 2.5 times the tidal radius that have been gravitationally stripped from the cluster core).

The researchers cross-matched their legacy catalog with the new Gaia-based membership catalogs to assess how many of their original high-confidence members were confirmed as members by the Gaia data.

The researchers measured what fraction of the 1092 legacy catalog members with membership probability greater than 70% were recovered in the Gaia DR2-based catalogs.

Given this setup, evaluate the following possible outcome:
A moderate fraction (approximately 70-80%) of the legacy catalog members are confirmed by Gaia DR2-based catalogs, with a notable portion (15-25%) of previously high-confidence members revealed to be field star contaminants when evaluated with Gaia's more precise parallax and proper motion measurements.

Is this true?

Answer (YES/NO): NO